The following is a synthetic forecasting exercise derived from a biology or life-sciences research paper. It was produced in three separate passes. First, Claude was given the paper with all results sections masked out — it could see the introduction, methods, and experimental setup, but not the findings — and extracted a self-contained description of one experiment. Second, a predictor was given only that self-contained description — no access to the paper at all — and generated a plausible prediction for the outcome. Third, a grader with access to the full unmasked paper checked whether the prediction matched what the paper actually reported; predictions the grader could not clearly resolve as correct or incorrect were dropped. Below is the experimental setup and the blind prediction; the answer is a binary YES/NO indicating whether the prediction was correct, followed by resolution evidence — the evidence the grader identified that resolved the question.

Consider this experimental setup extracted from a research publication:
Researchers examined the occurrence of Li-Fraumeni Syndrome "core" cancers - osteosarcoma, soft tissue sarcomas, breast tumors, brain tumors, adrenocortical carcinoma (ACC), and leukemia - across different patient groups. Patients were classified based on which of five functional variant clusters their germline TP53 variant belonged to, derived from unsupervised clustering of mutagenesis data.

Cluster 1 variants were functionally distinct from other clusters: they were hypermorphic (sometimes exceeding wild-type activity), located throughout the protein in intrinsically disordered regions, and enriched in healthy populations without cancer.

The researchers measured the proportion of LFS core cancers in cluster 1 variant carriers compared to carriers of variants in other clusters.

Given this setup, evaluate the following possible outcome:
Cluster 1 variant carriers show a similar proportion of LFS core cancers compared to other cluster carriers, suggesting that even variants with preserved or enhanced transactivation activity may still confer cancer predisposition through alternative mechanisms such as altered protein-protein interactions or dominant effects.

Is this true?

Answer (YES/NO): NO